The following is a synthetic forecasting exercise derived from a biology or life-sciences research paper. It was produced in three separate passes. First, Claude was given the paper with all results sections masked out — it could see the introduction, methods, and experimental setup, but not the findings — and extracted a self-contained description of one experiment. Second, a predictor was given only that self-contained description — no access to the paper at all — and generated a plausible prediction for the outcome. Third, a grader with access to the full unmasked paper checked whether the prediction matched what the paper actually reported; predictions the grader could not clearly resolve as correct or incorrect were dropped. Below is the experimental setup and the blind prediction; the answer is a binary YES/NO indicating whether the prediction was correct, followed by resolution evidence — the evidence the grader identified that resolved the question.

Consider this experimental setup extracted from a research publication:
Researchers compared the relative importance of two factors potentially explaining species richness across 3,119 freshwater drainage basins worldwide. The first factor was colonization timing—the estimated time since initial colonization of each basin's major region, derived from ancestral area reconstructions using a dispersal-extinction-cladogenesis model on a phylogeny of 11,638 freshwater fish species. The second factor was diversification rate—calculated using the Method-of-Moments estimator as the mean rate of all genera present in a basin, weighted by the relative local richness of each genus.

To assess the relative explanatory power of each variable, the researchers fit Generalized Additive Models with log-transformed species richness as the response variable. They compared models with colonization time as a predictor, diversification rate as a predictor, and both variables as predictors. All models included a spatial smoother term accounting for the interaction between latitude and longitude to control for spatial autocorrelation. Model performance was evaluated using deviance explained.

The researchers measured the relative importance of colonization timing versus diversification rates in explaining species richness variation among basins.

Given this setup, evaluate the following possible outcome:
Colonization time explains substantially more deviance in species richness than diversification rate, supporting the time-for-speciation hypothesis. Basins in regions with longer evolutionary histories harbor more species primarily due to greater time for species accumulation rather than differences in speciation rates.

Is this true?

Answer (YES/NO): YES